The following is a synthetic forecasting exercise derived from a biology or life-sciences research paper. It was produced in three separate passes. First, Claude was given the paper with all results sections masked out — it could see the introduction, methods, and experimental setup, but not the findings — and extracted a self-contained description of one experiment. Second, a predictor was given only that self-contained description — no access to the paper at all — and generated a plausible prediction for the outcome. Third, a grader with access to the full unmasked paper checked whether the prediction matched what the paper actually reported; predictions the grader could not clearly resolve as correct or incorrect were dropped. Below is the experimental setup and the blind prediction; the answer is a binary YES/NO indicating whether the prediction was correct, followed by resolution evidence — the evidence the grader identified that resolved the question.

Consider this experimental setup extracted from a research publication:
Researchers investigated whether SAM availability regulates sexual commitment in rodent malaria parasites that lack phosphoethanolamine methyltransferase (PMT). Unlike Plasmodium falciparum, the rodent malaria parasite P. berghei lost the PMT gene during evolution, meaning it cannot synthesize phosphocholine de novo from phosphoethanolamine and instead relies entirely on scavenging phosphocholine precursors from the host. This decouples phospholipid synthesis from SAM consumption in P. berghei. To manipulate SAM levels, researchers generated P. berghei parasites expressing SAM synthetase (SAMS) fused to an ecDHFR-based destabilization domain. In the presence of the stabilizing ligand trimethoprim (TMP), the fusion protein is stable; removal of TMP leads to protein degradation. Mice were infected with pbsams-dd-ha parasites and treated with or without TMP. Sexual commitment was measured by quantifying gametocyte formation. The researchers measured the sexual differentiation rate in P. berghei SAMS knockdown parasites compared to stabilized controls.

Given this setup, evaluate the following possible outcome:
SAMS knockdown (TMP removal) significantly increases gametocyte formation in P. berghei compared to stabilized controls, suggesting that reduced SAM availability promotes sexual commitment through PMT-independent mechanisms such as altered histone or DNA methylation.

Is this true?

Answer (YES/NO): YES